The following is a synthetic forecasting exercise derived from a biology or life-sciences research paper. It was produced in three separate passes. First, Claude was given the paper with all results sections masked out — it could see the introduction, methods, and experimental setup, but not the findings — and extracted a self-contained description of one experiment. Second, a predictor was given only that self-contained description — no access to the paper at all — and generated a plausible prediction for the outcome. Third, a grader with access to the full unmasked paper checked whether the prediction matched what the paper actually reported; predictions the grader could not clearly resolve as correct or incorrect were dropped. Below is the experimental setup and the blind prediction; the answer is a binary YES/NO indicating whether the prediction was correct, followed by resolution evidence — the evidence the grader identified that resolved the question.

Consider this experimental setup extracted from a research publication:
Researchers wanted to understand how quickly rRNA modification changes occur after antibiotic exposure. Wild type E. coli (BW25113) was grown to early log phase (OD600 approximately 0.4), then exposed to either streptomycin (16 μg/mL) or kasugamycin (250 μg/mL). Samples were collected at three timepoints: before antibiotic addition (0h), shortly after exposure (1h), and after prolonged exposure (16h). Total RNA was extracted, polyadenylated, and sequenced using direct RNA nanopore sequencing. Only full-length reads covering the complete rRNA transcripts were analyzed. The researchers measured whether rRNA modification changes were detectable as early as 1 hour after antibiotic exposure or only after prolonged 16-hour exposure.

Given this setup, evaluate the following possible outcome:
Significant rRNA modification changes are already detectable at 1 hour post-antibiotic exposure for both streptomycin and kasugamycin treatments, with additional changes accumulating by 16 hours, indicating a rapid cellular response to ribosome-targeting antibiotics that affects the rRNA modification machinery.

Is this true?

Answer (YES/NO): NO